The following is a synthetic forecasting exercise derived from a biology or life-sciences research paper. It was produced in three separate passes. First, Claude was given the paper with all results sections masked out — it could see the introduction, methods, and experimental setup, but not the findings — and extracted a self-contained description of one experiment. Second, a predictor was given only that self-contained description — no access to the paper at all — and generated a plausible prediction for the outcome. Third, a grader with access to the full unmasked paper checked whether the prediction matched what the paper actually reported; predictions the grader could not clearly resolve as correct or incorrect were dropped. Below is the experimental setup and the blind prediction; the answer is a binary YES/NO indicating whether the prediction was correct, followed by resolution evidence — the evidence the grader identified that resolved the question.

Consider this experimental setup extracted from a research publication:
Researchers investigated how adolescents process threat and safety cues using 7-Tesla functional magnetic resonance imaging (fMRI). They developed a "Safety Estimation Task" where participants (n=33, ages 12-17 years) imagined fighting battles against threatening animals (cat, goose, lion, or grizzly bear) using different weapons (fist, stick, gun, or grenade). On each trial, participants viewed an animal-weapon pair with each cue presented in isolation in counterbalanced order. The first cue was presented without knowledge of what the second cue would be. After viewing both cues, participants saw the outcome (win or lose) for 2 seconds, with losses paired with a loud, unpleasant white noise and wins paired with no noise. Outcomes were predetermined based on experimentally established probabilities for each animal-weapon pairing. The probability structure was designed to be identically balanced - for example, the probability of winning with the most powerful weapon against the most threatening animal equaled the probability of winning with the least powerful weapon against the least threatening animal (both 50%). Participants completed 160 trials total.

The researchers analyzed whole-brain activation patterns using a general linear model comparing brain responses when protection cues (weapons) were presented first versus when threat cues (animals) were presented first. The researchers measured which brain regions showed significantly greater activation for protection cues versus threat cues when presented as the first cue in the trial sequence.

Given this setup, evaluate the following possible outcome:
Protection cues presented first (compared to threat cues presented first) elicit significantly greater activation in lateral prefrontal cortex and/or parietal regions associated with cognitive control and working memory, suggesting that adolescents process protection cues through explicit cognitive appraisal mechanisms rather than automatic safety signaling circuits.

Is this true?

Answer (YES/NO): NO